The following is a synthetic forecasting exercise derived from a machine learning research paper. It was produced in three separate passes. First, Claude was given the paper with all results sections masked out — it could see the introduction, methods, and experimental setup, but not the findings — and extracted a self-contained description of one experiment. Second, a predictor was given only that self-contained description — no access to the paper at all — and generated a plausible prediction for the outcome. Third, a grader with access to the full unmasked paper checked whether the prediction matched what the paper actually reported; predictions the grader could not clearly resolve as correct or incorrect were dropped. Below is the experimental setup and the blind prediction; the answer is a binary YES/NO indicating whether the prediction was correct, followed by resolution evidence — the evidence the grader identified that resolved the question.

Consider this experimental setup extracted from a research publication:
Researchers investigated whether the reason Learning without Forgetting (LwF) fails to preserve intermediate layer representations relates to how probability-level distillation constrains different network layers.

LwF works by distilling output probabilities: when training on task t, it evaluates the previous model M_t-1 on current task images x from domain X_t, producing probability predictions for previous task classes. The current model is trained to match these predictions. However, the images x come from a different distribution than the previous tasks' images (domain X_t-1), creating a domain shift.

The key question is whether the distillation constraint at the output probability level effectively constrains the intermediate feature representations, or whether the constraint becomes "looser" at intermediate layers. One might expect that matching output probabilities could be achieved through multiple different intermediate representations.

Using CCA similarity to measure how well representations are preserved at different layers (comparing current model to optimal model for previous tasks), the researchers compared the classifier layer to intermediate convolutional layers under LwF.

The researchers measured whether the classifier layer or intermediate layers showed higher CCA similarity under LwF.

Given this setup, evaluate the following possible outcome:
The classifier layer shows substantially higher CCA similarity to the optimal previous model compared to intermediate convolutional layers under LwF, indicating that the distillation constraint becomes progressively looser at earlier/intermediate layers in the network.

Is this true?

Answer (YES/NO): YES